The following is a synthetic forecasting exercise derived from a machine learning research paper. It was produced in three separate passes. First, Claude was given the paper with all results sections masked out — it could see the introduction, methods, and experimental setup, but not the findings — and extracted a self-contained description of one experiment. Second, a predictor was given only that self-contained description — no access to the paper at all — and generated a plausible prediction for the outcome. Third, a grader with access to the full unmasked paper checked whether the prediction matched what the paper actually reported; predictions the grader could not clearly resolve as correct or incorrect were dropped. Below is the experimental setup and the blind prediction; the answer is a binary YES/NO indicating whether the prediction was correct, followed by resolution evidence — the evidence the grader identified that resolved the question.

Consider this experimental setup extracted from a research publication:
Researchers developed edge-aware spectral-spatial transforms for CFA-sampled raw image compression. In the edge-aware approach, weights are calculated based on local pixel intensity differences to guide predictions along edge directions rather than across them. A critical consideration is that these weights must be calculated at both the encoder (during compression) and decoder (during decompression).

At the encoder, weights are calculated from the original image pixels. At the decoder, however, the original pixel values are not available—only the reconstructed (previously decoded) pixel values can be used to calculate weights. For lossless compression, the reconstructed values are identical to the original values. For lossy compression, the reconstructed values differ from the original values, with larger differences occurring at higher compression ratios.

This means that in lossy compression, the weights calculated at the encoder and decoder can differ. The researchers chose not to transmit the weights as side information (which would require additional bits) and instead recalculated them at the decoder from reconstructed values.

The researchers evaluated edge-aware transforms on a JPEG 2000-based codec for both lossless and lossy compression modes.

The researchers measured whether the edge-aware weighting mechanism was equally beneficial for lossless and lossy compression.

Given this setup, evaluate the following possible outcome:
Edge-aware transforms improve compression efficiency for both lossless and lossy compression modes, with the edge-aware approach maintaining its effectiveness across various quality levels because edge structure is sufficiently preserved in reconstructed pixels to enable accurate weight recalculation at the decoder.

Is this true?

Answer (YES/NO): NO